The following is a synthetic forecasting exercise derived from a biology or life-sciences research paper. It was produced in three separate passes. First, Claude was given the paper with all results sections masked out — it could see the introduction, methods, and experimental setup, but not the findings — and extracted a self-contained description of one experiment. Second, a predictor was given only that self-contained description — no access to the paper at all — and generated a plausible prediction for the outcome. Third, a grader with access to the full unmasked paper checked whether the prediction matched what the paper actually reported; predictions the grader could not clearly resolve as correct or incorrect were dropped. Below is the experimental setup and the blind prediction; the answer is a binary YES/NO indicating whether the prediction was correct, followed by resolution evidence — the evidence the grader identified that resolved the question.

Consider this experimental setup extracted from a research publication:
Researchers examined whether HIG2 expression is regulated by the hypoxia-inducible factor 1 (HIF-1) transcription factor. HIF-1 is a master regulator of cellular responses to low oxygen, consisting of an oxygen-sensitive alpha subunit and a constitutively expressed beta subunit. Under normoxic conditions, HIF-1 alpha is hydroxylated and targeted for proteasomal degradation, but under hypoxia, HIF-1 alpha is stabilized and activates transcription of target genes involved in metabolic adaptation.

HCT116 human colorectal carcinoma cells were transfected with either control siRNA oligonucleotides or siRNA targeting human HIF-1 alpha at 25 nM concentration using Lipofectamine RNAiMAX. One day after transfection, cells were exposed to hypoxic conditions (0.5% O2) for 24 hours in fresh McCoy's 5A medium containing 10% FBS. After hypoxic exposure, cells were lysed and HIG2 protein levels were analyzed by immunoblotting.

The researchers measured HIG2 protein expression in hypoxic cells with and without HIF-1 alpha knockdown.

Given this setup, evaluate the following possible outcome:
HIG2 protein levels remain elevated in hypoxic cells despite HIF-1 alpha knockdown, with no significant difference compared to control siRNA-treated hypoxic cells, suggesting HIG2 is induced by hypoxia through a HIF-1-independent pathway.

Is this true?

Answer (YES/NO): NO